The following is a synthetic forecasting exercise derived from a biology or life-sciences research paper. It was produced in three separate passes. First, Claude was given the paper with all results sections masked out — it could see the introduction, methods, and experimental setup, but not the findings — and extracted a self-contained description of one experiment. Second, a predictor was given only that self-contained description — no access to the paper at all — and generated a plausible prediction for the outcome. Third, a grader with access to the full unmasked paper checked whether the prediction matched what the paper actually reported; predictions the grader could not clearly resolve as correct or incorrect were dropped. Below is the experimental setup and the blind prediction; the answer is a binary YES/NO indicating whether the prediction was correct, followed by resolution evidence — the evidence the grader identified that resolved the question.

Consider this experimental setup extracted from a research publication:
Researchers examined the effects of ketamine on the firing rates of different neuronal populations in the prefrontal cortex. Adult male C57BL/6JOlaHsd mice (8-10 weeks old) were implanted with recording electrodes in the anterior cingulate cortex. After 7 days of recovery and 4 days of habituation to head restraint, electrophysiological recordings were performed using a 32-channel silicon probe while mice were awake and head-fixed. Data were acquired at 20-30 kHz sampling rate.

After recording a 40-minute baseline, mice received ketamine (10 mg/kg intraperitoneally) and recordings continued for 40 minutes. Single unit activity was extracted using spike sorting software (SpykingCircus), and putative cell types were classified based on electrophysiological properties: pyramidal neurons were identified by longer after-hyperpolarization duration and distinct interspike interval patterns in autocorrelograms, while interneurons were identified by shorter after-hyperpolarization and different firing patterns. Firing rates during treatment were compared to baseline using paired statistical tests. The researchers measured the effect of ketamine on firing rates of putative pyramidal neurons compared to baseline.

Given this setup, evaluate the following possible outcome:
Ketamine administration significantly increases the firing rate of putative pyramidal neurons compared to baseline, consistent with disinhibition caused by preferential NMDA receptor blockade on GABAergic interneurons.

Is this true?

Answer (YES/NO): YES